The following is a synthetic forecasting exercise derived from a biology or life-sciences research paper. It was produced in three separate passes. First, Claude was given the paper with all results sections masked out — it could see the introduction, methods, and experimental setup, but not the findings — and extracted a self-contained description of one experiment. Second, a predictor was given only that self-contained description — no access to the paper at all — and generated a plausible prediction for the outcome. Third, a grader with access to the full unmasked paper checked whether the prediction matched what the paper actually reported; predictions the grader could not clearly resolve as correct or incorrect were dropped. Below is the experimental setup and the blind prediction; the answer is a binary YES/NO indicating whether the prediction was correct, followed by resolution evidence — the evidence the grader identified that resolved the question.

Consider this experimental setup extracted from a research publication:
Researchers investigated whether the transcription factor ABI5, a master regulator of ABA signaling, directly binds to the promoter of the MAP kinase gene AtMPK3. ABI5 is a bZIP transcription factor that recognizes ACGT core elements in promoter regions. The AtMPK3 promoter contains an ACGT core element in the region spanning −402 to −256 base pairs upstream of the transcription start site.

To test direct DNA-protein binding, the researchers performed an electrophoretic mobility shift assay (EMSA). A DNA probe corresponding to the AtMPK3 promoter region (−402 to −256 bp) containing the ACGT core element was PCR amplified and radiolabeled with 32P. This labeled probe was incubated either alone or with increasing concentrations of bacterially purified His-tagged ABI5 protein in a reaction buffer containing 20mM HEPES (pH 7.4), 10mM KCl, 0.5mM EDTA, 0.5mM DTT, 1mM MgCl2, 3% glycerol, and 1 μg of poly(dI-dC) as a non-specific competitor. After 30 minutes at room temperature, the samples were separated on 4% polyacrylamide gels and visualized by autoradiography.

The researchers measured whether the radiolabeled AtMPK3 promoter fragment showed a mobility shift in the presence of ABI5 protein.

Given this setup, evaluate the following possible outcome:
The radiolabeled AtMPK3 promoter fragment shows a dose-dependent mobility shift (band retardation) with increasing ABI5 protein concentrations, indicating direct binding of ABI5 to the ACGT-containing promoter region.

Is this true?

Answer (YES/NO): YES